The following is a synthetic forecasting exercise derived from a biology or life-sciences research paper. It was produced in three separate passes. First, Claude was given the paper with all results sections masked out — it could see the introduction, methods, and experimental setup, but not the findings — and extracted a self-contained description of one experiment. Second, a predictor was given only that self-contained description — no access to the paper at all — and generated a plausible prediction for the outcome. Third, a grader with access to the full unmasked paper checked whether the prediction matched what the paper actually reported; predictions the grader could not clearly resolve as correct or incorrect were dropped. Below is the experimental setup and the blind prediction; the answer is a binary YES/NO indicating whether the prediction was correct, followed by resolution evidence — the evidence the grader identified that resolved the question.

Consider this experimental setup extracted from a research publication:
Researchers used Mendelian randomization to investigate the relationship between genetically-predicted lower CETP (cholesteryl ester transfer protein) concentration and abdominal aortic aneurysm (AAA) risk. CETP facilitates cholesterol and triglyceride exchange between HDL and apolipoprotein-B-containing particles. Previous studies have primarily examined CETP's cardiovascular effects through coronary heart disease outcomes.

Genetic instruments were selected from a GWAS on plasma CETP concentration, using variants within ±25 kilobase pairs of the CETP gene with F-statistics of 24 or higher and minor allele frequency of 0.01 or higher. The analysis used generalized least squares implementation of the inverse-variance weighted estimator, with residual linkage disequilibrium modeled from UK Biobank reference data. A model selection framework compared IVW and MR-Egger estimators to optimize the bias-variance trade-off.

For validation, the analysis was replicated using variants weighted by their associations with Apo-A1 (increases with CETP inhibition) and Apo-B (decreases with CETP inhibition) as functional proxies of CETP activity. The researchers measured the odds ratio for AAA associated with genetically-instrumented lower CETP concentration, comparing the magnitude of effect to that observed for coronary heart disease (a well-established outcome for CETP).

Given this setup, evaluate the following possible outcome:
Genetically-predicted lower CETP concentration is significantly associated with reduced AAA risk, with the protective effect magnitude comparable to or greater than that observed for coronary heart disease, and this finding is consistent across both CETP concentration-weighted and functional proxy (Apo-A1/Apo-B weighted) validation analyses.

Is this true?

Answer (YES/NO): YES